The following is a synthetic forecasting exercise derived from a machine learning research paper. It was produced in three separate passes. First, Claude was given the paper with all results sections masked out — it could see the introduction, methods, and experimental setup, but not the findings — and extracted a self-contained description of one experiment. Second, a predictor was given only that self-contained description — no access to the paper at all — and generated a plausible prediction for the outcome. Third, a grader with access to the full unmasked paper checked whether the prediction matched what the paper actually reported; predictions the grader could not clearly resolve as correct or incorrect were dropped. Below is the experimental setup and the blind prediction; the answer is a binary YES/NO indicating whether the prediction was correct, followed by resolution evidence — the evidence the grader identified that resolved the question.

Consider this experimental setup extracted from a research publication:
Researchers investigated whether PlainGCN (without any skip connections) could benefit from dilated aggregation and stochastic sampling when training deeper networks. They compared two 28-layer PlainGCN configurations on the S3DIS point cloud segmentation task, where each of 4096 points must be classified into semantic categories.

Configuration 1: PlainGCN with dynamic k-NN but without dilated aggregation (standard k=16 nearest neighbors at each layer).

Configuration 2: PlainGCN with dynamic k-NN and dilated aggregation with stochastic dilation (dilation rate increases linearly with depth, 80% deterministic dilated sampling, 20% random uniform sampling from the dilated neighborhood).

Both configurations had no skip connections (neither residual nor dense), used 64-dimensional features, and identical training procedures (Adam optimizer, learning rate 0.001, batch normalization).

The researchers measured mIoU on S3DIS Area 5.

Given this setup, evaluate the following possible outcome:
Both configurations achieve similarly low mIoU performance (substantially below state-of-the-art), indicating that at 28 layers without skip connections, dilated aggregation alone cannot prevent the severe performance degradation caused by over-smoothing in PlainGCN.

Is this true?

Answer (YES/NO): YES